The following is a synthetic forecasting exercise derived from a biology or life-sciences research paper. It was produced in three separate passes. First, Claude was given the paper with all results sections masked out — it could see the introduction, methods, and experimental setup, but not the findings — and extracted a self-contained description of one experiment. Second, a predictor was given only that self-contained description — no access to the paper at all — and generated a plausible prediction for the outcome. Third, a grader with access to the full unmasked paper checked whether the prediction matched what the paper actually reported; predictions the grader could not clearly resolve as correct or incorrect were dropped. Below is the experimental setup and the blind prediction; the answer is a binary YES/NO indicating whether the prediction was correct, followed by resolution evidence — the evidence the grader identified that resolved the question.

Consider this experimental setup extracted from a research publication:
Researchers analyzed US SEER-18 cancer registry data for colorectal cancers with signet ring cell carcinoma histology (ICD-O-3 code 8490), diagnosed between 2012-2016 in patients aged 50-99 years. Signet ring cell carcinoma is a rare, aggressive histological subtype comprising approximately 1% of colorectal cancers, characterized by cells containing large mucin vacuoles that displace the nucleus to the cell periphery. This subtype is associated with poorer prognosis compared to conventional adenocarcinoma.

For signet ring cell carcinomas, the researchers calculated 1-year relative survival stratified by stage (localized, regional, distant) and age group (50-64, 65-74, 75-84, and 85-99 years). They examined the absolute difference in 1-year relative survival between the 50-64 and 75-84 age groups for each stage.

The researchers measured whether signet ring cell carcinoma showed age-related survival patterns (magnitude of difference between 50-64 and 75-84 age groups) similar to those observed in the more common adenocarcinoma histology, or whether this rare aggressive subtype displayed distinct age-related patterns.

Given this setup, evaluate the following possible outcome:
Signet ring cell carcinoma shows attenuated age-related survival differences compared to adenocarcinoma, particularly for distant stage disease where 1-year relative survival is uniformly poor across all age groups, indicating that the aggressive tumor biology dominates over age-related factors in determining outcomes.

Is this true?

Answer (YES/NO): NO